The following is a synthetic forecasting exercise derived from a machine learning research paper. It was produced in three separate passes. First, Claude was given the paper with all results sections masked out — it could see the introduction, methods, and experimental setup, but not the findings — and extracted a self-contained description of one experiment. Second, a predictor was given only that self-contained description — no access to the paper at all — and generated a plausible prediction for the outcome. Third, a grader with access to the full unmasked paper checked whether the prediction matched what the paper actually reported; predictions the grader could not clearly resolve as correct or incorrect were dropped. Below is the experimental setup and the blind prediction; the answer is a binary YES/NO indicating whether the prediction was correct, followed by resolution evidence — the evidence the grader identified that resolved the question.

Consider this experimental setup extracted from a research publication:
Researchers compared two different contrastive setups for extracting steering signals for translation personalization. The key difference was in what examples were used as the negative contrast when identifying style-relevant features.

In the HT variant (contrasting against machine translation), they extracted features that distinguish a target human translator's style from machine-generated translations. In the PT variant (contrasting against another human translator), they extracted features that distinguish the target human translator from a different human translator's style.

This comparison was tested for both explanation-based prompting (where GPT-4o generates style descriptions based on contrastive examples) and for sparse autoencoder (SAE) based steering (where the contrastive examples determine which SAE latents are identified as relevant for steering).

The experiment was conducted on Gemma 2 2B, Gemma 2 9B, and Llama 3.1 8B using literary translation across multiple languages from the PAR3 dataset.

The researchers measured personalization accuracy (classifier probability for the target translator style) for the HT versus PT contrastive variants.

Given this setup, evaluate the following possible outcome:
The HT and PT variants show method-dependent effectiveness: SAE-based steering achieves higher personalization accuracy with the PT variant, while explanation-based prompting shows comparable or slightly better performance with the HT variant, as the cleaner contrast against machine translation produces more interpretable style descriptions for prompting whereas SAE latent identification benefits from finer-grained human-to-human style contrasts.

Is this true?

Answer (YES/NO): NO